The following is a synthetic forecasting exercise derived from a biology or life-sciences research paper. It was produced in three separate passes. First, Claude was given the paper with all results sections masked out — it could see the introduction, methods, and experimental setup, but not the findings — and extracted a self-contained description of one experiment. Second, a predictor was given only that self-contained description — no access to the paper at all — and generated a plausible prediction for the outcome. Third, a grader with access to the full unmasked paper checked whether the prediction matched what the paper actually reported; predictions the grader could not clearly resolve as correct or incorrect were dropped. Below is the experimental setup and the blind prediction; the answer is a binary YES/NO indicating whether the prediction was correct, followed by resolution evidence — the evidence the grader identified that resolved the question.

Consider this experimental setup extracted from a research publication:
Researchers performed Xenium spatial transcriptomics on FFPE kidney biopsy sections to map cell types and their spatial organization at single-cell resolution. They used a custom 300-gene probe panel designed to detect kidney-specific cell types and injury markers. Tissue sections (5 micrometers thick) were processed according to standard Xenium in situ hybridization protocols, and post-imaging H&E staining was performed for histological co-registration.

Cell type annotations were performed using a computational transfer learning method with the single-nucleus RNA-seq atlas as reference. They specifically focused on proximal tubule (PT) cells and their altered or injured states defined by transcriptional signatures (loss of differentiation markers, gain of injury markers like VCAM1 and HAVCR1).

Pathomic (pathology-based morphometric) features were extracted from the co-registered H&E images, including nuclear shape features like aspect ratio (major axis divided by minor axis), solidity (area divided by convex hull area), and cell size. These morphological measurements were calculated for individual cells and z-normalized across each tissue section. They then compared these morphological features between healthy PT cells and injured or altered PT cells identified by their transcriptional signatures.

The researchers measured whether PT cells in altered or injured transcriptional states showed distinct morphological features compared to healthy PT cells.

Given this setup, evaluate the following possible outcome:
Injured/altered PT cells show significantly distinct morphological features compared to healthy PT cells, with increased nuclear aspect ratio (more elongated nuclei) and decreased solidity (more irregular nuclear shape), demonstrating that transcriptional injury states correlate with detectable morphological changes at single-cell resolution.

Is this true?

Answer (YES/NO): NO